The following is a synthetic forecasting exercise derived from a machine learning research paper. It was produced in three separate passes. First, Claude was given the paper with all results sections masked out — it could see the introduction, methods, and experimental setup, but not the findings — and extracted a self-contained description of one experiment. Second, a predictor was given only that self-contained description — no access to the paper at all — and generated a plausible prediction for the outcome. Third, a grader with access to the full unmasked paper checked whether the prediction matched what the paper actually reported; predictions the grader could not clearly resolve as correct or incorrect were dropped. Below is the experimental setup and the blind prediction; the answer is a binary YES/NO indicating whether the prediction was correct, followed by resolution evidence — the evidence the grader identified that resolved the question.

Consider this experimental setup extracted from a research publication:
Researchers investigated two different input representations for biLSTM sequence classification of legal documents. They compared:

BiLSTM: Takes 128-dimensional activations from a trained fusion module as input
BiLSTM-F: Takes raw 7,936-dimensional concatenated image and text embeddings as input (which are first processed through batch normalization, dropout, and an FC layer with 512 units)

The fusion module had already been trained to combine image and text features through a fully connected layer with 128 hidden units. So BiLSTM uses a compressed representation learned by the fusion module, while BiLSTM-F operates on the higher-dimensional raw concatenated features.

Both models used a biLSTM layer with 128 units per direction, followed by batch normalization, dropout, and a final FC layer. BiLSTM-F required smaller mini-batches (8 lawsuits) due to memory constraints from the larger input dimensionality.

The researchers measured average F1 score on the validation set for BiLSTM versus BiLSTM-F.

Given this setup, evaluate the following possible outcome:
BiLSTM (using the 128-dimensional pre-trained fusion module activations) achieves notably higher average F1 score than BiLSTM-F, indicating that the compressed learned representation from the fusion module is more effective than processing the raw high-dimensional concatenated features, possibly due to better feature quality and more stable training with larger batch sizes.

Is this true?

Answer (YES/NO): NO